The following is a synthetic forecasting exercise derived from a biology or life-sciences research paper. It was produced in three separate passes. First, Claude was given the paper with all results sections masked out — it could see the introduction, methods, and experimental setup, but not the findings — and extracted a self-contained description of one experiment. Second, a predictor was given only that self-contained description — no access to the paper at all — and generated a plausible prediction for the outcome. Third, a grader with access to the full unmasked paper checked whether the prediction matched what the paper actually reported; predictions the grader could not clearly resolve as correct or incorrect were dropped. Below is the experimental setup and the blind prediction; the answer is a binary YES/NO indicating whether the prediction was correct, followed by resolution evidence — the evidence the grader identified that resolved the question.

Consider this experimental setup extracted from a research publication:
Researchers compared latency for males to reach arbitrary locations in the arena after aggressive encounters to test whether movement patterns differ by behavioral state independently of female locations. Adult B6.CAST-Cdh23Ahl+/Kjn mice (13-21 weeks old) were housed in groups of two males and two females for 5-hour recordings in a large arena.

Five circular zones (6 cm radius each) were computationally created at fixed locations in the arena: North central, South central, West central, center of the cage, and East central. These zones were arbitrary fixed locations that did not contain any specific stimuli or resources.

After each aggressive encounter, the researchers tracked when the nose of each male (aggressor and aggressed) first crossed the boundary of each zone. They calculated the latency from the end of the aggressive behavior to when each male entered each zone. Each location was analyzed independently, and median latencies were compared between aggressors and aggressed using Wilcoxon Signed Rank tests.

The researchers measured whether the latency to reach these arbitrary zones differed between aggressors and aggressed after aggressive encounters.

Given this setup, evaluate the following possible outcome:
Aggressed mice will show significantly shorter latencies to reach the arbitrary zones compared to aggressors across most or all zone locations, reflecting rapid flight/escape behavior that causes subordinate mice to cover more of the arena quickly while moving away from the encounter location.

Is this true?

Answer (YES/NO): NO